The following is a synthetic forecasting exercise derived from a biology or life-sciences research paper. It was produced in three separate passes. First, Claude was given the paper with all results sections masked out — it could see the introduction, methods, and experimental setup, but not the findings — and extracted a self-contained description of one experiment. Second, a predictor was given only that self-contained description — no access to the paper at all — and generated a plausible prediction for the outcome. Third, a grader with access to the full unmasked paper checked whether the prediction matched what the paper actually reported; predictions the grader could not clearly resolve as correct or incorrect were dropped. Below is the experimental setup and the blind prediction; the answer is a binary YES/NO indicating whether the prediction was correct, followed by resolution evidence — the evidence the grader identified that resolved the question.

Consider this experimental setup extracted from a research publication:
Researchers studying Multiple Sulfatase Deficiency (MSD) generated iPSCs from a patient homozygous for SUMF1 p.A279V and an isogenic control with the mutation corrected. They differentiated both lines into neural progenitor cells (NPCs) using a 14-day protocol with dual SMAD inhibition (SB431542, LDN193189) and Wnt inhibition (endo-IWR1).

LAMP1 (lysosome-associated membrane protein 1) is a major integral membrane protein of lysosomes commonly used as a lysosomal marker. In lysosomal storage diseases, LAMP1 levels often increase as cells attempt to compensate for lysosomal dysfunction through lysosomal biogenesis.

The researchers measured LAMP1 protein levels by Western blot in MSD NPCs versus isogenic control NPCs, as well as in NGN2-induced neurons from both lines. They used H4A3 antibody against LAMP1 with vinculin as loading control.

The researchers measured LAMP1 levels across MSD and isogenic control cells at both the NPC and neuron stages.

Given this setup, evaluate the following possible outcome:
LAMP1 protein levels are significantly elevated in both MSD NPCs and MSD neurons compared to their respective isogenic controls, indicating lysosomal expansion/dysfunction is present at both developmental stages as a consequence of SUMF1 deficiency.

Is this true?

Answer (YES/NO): NO